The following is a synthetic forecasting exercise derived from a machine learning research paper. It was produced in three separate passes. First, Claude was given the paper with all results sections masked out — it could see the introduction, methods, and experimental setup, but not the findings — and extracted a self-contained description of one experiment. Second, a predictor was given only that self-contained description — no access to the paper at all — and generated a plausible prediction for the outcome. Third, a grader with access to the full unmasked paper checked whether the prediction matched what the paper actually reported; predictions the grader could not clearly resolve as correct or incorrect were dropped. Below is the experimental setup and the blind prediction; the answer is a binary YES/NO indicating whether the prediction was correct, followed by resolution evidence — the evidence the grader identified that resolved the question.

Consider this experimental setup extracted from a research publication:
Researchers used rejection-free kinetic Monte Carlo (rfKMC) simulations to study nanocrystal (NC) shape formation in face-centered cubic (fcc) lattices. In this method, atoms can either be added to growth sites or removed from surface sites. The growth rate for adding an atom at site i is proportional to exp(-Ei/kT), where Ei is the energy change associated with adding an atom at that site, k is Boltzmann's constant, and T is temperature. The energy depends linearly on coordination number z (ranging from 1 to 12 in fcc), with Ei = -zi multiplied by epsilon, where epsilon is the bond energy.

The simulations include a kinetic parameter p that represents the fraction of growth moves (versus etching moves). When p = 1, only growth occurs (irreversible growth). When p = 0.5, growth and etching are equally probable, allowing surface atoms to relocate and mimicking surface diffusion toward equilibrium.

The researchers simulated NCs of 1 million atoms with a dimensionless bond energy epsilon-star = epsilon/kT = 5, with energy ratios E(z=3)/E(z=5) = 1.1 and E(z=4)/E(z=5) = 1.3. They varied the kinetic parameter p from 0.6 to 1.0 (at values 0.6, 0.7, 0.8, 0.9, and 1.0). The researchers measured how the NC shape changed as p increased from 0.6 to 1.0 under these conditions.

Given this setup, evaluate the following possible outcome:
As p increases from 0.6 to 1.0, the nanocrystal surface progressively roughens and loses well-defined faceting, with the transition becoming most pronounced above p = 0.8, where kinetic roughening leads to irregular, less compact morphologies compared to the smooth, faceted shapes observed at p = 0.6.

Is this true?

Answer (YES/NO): NO